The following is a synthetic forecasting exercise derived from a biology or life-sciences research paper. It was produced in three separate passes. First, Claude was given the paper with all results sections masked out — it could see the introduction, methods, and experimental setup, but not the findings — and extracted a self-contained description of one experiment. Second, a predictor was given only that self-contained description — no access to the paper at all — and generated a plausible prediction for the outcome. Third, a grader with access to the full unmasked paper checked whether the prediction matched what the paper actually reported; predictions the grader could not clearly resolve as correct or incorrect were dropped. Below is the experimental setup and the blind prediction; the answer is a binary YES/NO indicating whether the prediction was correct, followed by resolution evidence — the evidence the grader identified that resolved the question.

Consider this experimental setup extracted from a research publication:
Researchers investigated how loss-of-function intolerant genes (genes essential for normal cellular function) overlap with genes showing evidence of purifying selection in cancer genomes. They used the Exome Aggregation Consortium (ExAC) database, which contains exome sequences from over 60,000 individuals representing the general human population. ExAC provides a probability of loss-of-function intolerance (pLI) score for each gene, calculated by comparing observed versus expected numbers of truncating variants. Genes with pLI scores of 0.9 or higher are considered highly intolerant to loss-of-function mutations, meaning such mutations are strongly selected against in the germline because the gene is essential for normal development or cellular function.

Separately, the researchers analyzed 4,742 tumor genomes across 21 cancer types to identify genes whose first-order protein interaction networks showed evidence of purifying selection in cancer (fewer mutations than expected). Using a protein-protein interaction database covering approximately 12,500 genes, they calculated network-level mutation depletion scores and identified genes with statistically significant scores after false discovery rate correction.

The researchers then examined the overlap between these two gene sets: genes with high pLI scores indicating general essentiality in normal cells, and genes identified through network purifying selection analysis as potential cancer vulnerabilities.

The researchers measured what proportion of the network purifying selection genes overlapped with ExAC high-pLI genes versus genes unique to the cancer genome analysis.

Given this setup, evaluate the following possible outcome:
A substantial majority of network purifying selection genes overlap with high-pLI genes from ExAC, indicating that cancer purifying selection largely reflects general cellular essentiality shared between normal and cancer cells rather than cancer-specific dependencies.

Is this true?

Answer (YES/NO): YES